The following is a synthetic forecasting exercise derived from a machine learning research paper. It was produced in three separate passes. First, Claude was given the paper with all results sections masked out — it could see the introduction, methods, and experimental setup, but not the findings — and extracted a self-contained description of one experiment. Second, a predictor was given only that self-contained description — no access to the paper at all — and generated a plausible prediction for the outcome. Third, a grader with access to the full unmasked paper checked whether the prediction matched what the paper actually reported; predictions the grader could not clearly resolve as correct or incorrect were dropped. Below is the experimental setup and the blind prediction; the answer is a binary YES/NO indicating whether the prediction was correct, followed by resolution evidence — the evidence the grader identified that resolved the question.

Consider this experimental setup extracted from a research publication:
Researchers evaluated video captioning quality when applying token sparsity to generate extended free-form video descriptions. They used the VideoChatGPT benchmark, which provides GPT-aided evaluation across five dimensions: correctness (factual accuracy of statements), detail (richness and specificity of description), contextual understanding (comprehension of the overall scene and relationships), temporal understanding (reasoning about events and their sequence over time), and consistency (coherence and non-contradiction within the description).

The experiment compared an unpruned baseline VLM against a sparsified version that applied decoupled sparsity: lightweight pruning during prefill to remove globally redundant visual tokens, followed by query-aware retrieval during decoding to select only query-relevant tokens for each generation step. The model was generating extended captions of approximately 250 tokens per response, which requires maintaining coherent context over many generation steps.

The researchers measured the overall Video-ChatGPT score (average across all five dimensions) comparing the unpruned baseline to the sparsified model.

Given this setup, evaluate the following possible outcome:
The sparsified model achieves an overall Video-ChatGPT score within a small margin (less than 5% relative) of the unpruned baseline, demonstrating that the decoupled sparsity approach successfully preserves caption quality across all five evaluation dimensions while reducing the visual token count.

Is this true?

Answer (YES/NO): YES